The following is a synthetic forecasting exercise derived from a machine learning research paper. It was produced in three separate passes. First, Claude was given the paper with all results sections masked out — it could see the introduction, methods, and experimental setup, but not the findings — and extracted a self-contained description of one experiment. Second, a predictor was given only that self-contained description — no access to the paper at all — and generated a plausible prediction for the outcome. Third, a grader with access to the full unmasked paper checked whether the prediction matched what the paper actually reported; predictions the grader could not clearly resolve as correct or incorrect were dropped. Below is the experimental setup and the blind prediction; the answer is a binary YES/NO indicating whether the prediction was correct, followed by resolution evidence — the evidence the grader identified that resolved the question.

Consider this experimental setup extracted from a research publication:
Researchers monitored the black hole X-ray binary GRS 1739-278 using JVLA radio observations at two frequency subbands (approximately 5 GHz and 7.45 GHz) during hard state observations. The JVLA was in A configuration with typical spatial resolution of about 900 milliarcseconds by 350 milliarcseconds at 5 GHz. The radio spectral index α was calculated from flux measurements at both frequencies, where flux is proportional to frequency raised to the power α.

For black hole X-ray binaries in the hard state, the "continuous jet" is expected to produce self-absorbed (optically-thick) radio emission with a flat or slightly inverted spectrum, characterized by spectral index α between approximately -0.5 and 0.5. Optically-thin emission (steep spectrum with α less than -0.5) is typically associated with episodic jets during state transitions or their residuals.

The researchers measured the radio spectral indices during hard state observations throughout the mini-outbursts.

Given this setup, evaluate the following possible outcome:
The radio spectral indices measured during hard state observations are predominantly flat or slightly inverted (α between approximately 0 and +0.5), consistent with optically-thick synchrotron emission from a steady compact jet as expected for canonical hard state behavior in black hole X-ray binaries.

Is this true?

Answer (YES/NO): NO